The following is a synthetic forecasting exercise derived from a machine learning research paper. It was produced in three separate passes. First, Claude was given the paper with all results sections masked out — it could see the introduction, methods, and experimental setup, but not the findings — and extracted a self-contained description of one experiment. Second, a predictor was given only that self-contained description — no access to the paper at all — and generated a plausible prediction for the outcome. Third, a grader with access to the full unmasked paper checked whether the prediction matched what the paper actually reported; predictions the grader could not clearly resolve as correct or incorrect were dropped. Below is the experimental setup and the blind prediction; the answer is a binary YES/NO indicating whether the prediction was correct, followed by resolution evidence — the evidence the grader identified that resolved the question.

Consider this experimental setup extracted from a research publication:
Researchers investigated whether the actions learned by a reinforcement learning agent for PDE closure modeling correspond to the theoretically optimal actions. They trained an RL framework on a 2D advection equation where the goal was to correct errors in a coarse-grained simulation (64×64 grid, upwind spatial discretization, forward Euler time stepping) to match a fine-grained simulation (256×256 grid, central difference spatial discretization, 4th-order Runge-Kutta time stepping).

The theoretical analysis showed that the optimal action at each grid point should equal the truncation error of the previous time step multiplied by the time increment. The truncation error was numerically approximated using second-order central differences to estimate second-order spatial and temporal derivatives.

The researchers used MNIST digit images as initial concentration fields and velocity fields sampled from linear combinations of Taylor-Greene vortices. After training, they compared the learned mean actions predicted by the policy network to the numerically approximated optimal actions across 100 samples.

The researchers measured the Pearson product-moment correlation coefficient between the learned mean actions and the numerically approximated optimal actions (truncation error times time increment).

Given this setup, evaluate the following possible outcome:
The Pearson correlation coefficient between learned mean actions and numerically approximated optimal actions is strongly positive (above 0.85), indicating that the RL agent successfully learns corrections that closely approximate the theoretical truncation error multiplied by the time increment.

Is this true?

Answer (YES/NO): NO